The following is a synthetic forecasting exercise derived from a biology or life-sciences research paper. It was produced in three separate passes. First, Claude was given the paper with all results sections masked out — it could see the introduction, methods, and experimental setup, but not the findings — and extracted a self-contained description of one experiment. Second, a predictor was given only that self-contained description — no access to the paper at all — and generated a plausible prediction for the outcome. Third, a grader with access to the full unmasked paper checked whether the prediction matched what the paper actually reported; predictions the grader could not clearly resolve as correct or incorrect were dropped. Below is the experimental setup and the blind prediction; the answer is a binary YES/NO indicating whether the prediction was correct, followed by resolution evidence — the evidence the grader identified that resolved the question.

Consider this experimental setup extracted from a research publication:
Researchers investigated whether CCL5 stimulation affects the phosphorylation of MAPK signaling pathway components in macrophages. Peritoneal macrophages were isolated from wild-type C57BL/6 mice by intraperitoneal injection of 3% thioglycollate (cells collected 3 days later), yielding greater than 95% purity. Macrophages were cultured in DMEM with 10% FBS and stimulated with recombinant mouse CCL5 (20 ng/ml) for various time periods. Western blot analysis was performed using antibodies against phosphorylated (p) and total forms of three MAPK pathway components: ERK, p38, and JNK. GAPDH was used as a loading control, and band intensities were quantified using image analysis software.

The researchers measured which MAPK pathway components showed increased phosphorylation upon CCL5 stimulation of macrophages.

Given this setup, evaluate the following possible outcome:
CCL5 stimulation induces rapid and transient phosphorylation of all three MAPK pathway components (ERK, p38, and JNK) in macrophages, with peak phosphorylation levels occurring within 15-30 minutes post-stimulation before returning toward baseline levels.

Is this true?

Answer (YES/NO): NO